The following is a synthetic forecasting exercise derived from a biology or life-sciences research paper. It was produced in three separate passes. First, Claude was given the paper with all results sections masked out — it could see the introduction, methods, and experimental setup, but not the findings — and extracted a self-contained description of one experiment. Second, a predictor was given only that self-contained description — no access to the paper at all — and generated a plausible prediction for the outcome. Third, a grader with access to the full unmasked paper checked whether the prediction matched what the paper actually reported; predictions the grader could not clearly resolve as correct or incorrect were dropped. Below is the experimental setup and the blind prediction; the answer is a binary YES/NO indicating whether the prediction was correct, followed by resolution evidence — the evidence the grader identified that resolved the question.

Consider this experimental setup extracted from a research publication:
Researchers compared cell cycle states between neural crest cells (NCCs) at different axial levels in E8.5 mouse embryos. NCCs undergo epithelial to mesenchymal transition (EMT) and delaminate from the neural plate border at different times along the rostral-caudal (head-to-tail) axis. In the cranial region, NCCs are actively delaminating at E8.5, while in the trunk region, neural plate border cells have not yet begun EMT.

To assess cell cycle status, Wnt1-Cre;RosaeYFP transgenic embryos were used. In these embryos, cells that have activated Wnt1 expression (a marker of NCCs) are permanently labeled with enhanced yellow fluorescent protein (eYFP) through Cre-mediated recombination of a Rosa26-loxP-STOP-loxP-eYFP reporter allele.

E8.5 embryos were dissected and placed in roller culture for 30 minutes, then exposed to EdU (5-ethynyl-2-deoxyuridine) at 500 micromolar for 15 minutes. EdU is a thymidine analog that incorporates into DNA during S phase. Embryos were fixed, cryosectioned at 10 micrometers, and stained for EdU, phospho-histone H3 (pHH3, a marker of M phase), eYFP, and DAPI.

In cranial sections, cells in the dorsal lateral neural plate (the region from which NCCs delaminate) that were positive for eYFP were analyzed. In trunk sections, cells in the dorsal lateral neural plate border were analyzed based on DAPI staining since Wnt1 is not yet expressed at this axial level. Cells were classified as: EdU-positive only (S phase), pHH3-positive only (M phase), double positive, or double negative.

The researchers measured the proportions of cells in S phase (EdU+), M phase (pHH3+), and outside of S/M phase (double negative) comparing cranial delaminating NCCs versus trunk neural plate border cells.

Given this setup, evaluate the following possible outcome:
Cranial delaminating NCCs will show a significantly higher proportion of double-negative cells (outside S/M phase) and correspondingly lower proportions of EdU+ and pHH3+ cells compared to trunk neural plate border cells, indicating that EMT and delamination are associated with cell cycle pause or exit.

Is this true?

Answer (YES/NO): NO